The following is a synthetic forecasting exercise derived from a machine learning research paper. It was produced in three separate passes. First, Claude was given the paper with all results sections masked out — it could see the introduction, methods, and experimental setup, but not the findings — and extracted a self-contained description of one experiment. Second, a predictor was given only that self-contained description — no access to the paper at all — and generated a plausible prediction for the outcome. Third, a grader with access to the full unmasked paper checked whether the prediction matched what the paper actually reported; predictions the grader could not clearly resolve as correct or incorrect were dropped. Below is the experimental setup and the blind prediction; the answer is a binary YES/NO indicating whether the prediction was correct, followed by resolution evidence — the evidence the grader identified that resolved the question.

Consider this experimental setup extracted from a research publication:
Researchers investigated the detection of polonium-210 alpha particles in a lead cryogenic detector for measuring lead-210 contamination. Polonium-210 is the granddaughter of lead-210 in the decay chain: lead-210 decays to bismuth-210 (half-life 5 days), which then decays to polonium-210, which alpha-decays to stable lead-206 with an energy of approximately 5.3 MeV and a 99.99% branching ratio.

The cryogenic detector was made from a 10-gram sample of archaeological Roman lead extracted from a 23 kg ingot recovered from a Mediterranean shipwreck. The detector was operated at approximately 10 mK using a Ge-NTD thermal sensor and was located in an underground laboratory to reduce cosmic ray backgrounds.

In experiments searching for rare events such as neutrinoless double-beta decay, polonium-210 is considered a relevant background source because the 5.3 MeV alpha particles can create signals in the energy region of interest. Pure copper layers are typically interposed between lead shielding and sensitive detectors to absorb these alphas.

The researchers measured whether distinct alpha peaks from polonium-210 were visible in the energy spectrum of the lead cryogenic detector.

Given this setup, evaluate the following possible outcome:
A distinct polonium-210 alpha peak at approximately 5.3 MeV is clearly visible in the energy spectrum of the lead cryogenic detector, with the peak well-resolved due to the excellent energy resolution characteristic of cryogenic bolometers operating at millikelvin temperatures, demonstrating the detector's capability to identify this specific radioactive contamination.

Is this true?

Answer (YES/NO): NO